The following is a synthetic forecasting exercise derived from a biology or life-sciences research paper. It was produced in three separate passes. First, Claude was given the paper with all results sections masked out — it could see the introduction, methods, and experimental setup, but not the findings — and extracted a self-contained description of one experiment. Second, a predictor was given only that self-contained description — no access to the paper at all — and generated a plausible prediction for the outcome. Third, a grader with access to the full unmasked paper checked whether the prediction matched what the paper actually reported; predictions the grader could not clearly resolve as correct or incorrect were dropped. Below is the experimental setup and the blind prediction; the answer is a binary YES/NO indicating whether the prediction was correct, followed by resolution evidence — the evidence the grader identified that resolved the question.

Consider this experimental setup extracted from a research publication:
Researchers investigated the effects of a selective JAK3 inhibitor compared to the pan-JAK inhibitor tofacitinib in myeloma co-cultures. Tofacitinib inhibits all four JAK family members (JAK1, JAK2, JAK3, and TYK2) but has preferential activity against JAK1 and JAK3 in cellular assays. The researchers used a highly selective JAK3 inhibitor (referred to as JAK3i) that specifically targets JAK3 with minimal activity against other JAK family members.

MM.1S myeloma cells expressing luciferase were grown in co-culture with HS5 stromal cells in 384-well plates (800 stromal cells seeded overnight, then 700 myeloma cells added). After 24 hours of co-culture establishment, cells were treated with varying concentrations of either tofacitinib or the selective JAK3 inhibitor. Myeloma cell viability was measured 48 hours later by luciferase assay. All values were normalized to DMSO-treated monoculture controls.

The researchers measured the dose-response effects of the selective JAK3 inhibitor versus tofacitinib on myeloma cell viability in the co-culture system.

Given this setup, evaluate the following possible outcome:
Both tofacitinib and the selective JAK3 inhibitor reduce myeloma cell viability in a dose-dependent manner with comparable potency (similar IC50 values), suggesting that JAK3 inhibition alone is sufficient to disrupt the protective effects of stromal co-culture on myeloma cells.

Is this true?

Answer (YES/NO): NO